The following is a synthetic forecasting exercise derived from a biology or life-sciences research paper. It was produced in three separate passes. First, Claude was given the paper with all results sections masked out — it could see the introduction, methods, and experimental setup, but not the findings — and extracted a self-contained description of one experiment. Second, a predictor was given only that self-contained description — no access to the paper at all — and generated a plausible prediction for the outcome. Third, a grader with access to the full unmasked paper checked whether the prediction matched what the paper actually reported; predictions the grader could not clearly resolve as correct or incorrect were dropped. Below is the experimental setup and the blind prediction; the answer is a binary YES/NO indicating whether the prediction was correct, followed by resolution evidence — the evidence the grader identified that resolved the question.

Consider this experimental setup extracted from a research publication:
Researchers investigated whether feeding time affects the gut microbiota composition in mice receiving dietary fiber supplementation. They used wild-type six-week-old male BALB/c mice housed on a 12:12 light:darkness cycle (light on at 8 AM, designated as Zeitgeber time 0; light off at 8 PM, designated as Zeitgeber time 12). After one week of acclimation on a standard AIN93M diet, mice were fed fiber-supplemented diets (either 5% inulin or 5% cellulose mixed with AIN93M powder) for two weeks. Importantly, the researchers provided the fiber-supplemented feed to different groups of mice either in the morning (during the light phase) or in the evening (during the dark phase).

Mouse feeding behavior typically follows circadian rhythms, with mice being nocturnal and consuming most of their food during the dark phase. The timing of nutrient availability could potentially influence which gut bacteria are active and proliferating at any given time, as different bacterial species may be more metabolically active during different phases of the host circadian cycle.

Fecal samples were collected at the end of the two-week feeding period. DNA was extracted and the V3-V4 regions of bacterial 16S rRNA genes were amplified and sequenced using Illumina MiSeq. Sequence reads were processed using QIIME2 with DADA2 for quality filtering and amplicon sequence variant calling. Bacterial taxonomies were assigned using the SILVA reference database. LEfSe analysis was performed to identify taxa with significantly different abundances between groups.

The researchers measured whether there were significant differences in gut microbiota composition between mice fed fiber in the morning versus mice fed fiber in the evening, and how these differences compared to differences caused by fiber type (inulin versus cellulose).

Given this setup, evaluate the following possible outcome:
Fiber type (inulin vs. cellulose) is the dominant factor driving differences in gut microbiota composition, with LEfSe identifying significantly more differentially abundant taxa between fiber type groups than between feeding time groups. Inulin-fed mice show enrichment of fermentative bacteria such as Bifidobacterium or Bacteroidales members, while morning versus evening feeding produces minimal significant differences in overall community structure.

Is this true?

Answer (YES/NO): NO